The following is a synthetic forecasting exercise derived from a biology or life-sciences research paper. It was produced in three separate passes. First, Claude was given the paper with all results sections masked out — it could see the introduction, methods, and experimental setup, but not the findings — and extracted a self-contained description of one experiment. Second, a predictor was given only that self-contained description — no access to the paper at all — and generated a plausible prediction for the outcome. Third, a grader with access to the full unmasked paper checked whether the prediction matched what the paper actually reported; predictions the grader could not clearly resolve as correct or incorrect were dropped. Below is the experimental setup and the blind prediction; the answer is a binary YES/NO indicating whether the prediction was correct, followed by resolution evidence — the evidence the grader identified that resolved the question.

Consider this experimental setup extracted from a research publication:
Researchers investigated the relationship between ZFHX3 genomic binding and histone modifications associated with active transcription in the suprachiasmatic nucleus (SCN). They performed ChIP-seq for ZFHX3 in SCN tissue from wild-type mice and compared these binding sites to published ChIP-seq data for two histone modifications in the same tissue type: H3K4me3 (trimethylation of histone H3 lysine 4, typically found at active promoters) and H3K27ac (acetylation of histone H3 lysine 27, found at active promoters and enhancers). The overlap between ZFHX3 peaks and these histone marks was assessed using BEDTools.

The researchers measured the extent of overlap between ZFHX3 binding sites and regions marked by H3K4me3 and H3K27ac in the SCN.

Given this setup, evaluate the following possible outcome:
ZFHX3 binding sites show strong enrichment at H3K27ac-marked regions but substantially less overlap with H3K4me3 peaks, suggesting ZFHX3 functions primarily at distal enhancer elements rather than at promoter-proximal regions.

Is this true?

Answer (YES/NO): NO